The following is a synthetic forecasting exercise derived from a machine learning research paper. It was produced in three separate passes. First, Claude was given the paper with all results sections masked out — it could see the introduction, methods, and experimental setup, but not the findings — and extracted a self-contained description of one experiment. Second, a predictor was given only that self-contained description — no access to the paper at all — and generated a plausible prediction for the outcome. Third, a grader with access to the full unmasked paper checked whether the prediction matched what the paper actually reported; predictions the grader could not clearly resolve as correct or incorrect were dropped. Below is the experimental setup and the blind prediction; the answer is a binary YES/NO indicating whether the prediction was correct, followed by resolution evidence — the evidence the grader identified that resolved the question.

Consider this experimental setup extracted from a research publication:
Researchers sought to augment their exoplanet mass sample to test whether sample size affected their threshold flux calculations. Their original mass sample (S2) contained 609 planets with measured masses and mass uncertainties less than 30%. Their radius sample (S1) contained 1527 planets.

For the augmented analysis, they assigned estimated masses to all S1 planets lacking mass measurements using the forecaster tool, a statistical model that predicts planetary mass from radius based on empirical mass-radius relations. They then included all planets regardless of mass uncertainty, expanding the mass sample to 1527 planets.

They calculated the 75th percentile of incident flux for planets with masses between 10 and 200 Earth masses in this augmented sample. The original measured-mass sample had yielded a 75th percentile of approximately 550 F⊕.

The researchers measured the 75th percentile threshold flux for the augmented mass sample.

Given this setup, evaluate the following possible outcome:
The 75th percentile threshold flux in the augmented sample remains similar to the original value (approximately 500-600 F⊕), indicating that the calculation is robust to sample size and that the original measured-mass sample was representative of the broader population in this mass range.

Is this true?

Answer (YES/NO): NO